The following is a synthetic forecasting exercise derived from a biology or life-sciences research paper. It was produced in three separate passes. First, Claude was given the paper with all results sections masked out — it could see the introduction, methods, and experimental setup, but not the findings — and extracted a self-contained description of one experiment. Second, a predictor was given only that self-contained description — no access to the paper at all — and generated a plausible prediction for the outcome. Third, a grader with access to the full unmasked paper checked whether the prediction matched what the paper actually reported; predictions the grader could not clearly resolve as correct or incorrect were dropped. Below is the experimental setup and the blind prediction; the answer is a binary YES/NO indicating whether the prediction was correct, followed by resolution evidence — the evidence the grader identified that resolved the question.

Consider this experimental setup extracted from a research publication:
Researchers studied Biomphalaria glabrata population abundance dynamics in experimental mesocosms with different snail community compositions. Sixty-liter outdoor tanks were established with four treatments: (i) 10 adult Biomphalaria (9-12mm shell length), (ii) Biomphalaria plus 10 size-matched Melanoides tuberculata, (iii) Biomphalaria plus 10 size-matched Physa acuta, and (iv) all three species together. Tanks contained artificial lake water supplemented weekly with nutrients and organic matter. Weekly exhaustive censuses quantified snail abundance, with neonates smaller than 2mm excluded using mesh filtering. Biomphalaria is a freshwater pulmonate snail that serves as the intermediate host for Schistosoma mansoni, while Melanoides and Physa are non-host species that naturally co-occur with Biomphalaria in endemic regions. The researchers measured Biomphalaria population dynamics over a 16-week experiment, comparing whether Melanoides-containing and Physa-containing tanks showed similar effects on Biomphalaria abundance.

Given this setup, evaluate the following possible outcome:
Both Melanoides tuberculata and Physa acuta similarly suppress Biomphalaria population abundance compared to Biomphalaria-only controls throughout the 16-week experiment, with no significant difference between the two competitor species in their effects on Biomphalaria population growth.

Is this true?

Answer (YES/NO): NO